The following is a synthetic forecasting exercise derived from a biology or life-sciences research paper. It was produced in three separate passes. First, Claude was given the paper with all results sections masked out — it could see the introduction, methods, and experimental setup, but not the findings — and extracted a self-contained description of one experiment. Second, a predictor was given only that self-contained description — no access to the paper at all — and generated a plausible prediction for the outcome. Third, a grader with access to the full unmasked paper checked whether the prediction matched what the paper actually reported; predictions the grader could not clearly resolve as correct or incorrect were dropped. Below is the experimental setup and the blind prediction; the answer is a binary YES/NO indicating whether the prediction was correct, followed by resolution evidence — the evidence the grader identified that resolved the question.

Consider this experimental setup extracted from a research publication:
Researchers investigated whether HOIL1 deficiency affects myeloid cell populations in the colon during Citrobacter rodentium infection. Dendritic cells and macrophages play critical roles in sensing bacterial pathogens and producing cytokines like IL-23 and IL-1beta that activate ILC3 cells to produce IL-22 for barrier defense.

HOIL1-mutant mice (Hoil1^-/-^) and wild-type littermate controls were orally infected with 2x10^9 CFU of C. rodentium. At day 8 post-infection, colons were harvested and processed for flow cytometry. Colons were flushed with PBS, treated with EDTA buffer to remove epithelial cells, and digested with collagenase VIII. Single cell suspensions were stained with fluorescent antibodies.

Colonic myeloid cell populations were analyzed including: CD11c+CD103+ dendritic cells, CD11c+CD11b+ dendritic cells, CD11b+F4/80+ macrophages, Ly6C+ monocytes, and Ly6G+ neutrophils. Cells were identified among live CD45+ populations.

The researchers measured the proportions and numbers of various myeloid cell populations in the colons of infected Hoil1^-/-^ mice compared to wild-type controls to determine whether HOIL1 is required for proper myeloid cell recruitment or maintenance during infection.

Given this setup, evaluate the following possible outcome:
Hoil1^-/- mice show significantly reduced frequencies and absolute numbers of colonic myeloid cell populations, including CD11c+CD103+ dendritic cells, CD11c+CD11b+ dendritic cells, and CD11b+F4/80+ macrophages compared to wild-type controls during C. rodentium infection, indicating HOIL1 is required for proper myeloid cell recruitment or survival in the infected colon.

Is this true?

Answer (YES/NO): NO